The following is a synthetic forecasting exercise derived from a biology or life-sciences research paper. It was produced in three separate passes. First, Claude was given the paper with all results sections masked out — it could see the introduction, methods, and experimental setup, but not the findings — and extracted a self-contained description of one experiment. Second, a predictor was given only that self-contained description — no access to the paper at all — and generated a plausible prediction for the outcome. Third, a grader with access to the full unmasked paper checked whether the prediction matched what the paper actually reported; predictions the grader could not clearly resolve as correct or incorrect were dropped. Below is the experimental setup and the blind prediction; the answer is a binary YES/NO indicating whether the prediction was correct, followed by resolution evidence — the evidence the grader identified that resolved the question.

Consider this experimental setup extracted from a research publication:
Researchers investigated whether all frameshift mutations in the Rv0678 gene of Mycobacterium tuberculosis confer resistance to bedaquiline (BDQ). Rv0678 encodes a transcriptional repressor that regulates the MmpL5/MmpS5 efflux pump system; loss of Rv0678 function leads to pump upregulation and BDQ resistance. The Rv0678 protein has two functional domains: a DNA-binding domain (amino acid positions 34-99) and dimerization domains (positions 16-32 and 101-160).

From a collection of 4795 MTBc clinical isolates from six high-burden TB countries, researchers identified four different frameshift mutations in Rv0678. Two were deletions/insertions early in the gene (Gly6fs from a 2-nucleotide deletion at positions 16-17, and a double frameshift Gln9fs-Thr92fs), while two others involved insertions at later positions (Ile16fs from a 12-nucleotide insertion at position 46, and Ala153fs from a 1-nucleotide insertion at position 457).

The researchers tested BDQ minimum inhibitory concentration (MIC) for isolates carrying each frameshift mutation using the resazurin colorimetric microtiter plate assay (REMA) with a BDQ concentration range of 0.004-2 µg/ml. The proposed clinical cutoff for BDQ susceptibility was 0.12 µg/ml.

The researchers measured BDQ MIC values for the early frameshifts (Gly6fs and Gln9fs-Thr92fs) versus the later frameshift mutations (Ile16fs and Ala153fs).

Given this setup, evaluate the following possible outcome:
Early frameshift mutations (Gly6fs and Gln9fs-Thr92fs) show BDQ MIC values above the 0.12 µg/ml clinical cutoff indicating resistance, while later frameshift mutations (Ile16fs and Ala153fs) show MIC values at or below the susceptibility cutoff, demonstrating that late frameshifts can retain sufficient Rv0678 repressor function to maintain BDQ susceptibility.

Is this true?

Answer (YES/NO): YES